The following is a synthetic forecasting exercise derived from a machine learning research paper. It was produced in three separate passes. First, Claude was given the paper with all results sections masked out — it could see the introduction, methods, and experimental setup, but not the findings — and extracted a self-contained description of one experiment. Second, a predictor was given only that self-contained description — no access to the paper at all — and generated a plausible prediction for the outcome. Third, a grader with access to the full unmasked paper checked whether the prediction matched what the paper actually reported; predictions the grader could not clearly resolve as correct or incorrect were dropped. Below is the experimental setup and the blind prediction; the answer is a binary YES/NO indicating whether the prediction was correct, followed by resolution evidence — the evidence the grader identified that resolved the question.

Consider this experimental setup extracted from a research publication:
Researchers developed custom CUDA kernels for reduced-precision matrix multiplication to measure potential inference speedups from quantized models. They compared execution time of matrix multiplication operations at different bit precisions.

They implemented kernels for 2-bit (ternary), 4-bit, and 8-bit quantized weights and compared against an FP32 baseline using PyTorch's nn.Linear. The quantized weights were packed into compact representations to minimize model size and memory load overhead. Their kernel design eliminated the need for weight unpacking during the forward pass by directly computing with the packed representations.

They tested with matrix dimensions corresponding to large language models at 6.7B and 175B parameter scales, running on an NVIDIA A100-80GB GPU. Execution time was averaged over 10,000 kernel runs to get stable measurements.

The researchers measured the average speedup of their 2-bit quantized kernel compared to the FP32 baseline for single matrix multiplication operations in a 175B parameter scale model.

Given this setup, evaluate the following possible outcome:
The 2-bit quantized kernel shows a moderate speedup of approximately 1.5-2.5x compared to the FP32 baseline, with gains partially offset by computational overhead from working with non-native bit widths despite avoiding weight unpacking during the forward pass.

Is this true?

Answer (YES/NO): NO